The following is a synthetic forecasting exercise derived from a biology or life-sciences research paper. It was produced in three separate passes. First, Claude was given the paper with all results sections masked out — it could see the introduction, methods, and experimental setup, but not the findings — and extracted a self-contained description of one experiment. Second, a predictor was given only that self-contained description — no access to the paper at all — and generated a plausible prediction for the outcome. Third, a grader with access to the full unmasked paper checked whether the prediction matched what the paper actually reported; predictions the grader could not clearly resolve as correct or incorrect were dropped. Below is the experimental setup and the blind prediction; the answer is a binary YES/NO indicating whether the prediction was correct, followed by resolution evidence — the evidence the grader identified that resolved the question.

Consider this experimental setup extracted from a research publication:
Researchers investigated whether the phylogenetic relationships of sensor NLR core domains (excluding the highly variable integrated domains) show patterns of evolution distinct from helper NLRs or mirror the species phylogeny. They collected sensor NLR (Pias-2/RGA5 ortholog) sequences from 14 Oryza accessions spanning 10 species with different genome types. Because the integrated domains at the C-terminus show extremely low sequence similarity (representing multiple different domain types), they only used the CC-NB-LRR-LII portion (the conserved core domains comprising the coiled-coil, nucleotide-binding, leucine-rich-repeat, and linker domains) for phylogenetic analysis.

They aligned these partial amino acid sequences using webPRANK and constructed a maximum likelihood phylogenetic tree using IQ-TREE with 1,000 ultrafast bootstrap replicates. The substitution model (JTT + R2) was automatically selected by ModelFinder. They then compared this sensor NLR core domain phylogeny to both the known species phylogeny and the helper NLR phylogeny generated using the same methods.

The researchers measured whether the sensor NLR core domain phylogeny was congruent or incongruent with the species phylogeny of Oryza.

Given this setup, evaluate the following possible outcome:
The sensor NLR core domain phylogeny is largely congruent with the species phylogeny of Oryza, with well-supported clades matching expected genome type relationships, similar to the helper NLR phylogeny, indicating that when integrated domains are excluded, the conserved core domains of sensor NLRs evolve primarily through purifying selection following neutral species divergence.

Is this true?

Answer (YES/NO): NO